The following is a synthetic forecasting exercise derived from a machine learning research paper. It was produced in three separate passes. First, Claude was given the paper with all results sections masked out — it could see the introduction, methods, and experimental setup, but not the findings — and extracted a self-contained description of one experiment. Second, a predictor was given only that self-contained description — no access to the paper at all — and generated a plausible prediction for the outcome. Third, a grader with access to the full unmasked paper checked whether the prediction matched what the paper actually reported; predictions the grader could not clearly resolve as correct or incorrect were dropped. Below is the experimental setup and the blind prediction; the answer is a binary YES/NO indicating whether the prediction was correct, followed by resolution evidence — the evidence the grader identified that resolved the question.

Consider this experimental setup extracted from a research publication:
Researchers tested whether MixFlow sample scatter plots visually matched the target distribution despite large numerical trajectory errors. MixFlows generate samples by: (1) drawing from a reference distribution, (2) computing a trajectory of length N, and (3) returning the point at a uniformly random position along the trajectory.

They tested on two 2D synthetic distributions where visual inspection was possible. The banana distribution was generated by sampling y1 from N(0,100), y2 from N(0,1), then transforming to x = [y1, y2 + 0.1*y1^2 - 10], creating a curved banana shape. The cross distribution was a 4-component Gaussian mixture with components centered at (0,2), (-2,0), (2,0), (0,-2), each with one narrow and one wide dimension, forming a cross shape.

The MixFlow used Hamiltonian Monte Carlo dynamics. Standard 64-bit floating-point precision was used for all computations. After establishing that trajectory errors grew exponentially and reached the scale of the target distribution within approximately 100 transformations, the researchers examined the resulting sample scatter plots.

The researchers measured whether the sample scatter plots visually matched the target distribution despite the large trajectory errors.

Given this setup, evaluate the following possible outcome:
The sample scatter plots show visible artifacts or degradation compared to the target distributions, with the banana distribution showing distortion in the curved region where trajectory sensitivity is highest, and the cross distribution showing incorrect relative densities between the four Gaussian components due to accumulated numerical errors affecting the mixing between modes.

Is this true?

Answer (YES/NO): NO